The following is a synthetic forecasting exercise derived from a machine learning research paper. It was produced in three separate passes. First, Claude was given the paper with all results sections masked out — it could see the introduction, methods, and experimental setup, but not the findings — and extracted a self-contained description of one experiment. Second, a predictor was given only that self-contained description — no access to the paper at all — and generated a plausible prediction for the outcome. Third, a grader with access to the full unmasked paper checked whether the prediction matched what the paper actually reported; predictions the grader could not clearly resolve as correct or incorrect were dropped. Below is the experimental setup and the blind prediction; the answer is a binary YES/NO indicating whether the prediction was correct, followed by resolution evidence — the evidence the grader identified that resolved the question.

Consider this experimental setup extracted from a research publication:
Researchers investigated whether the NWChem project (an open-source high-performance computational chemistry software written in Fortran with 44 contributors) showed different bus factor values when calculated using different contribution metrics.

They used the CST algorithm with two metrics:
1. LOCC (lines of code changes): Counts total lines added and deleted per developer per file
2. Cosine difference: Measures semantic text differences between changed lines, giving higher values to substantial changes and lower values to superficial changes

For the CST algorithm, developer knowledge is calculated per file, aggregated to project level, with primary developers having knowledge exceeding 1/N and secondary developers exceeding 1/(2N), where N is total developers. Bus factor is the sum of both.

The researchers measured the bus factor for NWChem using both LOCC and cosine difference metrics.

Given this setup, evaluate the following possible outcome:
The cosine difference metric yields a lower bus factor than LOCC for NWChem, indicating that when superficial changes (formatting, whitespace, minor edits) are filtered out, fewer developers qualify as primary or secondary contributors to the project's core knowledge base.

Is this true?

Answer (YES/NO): NO